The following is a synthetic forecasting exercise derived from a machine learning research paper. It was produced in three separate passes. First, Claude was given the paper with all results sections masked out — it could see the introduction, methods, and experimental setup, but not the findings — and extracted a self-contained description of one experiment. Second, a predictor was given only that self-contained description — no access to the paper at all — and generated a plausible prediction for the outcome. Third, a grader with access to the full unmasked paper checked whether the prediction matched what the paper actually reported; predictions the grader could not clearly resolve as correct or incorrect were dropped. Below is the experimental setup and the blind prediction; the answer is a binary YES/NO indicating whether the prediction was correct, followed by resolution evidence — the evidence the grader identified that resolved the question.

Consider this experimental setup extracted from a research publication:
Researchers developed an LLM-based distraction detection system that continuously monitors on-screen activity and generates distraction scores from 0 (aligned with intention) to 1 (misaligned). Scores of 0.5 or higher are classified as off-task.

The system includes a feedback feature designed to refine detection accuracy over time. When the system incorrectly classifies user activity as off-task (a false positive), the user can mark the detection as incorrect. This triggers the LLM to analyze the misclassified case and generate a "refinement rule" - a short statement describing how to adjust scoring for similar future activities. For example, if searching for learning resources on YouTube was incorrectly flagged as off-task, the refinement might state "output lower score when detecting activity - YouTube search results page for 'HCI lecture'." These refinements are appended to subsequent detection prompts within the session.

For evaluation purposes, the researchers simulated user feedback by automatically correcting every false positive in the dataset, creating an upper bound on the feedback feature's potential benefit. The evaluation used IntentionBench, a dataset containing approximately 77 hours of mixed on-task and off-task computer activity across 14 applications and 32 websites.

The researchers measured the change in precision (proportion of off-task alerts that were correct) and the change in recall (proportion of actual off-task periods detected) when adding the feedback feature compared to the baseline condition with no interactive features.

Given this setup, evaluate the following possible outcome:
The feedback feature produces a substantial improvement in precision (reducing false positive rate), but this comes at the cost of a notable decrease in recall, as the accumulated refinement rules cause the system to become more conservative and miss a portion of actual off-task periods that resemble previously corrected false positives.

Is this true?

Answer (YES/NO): NO